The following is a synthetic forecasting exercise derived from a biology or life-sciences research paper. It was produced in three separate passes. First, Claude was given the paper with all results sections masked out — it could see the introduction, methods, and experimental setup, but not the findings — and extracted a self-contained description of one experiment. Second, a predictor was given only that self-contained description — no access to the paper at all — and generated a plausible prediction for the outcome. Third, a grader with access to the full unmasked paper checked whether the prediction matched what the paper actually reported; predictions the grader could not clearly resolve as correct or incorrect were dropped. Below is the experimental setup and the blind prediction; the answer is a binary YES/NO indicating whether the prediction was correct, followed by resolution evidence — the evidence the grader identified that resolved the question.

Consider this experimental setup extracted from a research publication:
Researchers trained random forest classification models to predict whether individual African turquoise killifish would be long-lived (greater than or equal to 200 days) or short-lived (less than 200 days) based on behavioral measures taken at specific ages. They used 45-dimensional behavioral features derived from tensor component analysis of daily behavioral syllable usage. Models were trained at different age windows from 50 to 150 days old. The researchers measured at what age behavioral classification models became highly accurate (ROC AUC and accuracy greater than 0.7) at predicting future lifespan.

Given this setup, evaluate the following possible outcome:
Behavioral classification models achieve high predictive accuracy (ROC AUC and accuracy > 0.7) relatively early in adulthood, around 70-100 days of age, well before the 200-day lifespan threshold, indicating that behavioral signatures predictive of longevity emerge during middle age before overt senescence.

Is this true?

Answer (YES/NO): NO